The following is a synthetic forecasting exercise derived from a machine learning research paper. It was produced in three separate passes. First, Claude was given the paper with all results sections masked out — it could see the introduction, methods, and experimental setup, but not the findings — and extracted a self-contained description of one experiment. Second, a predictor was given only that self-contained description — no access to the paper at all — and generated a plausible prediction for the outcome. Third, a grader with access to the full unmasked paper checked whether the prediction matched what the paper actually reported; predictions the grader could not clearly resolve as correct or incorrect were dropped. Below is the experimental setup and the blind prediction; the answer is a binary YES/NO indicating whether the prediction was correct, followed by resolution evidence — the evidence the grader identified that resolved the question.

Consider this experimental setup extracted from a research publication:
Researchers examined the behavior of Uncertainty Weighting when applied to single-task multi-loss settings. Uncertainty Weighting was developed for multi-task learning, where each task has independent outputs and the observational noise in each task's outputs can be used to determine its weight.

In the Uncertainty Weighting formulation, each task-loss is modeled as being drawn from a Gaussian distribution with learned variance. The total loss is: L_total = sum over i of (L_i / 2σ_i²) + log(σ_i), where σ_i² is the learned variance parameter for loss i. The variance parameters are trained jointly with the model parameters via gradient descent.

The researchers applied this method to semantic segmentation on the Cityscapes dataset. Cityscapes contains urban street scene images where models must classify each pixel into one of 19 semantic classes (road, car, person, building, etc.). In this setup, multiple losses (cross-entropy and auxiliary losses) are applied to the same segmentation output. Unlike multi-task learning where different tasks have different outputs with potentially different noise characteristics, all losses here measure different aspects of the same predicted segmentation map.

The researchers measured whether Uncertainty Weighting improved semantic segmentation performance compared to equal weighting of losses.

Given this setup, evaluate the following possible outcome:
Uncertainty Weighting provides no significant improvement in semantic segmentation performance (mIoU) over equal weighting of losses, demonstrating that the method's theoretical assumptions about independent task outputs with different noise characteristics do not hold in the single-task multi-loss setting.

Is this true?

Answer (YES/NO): NO